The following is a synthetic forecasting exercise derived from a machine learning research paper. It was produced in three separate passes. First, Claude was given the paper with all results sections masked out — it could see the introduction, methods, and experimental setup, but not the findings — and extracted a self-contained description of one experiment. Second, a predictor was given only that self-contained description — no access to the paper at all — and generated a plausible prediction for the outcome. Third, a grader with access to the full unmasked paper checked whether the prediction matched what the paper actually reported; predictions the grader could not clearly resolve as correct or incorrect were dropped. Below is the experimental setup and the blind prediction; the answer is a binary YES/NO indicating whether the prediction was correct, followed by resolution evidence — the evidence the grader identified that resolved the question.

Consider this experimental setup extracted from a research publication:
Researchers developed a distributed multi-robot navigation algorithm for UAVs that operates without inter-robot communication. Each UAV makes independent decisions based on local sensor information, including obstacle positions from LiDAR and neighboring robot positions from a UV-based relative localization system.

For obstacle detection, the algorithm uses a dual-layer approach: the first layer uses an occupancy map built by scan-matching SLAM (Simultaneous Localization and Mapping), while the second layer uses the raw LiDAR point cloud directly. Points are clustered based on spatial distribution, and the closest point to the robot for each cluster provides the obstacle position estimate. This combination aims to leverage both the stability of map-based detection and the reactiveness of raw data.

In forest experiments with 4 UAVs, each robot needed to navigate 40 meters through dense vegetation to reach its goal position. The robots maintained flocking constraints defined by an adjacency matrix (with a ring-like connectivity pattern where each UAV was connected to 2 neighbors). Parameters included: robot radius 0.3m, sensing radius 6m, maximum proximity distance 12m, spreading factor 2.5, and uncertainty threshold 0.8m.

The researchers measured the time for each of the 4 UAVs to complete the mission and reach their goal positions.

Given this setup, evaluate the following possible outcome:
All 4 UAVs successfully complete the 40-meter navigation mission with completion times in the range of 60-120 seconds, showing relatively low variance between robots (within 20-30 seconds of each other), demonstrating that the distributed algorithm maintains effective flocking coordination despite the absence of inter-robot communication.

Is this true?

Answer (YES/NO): NO